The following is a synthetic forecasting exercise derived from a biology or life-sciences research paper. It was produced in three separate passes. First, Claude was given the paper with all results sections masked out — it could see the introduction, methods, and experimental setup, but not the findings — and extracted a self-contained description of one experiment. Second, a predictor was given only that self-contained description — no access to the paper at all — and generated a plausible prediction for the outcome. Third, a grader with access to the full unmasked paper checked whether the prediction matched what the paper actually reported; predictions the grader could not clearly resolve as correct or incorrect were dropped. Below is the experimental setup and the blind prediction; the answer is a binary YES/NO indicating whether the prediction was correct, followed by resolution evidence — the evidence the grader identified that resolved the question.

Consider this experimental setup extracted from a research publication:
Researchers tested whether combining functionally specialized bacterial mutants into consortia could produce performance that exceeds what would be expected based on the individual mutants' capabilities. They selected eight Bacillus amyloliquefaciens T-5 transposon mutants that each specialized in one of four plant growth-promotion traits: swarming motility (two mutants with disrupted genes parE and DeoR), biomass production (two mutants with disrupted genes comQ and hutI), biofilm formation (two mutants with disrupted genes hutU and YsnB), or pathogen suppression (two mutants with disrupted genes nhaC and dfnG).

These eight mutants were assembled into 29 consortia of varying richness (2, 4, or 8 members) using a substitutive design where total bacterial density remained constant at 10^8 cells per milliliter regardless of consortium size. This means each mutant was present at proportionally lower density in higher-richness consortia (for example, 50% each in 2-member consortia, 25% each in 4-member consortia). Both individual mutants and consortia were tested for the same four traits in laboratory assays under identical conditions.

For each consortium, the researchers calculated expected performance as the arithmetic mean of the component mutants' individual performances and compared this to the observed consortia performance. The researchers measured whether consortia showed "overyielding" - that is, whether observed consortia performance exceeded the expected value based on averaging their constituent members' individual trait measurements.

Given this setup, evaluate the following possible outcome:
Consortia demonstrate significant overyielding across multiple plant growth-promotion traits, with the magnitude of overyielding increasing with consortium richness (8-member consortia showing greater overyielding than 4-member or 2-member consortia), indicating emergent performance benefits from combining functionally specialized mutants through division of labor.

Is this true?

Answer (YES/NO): NO